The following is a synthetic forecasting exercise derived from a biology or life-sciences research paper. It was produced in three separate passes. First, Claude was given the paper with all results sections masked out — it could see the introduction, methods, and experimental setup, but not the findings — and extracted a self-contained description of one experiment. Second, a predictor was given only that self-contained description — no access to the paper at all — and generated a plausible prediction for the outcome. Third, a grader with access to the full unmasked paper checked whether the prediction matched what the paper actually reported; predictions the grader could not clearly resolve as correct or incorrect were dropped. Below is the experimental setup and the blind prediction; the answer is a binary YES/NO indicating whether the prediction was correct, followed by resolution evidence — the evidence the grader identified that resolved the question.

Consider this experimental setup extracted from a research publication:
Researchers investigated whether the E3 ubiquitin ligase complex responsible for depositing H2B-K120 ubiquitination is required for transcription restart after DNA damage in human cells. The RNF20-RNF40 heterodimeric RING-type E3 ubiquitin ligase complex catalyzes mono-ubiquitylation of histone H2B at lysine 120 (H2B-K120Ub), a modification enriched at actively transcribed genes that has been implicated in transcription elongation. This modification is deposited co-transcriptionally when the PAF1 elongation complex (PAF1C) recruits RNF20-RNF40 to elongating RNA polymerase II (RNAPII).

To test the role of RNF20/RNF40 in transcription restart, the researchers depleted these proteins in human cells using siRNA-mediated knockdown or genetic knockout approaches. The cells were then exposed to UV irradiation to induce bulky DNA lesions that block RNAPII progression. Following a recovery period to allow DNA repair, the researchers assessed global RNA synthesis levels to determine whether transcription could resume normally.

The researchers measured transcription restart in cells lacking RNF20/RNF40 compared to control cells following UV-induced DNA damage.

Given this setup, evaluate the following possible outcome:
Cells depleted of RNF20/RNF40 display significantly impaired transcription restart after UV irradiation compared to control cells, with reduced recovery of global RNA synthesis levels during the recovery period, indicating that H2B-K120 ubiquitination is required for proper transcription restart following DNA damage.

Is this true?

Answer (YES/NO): NO